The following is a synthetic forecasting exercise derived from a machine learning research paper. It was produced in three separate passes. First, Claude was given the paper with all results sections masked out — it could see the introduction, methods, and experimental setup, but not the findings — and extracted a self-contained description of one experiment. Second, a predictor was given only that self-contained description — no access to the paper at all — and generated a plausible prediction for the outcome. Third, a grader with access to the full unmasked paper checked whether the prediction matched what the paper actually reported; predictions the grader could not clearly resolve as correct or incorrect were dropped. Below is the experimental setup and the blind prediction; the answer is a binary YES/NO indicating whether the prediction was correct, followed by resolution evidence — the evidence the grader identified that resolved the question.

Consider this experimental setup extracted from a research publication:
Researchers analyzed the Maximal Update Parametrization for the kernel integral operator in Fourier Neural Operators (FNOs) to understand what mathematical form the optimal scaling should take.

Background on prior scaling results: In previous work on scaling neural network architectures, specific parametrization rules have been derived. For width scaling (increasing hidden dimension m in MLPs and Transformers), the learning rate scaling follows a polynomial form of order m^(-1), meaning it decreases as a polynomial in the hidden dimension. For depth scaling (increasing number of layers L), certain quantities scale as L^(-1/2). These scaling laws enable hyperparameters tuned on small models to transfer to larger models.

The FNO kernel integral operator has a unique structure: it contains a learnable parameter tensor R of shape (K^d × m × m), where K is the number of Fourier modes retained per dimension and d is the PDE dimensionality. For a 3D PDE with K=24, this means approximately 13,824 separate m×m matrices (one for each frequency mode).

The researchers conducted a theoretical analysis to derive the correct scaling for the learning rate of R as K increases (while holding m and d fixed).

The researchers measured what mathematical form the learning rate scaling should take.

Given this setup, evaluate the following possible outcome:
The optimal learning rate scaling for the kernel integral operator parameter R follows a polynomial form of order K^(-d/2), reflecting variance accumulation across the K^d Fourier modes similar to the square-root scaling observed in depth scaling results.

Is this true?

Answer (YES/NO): NO